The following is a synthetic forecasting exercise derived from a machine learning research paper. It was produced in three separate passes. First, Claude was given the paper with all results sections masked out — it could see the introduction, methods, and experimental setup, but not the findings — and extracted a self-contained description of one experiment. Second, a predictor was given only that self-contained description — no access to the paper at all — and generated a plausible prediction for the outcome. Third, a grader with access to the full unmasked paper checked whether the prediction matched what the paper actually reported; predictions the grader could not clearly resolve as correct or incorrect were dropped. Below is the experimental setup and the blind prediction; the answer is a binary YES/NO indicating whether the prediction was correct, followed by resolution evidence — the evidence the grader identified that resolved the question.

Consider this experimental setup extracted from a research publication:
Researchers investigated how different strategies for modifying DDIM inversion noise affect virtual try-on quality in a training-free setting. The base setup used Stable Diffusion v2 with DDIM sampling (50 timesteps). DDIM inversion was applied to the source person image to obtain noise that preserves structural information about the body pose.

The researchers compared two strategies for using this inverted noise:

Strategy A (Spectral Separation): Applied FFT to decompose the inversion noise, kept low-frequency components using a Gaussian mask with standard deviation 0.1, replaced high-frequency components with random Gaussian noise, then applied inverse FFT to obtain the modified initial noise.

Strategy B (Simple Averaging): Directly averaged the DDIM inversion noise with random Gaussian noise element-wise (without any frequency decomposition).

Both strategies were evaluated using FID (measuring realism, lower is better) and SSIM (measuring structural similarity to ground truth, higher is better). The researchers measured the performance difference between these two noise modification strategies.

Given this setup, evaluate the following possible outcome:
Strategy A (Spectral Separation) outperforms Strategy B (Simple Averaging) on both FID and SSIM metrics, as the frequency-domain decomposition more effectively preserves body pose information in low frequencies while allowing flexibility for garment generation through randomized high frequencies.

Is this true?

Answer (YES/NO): NO